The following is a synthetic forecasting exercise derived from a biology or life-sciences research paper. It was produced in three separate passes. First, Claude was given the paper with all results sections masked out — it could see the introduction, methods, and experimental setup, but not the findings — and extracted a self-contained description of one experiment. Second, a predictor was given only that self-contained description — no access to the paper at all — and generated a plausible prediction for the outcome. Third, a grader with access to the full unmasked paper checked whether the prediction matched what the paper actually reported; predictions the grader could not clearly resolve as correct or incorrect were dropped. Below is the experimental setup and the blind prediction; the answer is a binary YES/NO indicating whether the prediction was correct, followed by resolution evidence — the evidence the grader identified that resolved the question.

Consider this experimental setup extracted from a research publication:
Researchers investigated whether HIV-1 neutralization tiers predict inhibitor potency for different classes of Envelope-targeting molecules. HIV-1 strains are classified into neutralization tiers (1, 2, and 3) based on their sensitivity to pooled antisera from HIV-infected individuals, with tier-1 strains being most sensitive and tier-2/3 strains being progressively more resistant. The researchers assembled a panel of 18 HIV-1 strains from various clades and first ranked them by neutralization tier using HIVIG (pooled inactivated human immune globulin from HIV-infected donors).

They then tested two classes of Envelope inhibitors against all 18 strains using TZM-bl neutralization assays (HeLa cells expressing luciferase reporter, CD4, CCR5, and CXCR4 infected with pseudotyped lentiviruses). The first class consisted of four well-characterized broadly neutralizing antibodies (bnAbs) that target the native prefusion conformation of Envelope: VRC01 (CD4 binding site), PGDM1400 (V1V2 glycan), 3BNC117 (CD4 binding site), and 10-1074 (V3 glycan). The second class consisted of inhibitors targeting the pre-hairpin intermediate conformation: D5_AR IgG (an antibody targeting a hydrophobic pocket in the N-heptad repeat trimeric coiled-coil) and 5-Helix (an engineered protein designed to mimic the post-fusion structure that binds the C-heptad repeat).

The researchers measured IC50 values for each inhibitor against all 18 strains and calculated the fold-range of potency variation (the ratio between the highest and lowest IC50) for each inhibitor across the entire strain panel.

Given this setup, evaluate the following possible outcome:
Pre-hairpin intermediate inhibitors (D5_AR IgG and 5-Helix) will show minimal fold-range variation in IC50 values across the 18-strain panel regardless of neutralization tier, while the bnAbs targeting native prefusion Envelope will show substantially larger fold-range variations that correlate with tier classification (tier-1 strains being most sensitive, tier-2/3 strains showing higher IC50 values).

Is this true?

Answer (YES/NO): NO